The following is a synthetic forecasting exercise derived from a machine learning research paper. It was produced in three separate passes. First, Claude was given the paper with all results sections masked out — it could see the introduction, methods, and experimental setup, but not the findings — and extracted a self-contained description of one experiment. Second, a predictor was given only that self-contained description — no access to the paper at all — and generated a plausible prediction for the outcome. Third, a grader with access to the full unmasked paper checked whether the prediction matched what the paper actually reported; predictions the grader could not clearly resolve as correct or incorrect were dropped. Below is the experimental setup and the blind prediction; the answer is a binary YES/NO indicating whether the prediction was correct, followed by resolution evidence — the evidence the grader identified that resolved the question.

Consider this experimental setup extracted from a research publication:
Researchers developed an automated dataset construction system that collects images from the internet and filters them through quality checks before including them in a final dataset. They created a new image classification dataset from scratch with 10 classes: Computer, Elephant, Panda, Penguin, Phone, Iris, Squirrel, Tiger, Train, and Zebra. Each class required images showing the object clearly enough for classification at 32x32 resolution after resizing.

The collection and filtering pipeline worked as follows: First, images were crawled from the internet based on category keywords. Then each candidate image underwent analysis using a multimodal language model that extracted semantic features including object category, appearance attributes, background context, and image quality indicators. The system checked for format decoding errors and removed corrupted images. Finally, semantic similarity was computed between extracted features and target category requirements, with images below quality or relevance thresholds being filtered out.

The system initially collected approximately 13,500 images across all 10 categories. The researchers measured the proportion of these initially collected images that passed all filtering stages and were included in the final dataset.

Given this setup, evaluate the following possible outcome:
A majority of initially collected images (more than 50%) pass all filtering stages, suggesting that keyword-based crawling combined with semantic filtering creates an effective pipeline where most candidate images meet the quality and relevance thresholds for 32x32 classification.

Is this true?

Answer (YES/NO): YES